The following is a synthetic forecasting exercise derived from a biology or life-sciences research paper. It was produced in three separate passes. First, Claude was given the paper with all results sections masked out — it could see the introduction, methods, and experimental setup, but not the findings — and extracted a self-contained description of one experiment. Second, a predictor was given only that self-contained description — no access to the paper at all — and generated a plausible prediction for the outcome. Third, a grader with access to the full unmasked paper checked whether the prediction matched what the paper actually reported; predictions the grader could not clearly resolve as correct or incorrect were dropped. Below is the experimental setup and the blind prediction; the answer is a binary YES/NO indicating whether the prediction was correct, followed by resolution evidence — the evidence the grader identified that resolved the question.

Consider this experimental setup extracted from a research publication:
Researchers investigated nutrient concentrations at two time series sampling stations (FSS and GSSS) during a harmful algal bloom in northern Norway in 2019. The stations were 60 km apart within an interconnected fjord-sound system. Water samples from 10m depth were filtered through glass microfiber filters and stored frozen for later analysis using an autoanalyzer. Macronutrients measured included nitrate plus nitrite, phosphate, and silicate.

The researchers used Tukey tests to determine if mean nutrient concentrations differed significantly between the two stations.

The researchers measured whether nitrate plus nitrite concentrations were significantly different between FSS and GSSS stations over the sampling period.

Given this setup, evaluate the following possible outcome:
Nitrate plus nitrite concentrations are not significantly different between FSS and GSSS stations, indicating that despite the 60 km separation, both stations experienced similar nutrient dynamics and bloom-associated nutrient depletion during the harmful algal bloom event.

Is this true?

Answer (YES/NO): NO